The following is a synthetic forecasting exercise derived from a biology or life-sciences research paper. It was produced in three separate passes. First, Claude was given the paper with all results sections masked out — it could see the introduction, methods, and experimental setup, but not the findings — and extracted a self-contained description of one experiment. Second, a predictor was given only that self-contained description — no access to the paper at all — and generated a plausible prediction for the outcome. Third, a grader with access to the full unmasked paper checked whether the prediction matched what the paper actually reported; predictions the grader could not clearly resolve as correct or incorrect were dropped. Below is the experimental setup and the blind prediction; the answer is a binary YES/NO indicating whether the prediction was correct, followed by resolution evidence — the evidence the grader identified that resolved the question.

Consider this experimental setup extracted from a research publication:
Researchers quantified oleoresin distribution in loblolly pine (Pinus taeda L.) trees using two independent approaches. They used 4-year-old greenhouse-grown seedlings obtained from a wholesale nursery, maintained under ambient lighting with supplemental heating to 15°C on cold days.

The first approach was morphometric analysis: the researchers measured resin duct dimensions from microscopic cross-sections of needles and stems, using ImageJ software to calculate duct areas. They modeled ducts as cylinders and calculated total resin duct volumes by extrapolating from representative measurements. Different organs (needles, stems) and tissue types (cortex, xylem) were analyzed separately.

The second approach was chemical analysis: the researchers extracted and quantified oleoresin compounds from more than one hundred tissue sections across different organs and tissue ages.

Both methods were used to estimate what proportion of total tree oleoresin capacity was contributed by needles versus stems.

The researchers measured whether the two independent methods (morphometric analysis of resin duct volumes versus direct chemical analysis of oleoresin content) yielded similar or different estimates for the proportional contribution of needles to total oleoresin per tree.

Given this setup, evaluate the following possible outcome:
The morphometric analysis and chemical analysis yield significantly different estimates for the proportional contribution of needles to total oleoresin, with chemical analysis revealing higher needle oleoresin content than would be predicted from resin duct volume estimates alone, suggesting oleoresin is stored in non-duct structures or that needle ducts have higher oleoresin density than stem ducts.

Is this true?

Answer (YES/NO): NO